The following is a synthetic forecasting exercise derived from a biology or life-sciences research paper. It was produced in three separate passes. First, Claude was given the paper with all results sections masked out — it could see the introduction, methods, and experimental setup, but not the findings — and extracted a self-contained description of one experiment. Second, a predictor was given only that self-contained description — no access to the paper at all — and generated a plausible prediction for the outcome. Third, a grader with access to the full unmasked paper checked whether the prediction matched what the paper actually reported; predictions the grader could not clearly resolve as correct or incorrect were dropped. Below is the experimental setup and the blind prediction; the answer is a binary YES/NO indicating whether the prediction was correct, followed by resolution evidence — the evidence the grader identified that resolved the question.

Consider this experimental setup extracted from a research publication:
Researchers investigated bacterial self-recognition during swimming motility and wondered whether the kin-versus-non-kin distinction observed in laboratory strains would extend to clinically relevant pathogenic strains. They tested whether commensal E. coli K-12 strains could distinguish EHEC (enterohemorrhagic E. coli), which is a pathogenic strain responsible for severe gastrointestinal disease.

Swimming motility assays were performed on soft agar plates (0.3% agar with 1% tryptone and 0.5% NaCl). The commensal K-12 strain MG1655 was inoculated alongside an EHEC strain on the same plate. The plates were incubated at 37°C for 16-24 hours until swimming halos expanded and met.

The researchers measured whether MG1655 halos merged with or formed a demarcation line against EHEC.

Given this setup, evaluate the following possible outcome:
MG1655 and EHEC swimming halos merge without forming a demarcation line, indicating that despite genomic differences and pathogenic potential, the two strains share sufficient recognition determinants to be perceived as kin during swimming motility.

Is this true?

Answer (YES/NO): NO